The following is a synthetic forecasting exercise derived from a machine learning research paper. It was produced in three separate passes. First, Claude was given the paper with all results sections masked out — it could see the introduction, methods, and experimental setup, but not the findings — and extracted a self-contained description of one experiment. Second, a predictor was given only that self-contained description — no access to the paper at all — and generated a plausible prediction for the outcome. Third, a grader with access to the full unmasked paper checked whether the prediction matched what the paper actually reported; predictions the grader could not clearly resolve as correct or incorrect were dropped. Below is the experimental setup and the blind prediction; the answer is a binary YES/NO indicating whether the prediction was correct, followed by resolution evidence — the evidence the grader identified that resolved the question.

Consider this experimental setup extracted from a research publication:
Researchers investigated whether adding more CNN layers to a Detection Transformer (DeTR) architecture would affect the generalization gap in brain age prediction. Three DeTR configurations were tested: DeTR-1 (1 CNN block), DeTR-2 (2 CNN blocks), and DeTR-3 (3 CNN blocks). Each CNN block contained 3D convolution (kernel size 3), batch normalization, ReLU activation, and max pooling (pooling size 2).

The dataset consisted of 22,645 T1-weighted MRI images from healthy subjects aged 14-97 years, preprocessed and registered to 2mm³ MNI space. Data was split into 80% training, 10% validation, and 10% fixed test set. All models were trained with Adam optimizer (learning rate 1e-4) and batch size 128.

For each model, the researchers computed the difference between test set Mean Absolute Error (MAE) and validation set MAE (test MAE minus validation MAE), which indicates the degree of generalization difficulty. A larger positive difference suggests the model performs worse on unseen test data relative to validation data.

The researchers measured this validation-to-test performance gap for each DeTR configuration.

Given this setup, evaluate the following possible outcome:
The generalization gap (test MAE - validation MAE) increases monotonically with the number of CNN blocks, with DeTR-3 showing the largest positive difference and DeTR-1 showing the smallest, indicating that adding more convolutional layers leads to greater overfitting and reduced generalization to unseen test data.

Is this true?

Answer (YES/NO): YES